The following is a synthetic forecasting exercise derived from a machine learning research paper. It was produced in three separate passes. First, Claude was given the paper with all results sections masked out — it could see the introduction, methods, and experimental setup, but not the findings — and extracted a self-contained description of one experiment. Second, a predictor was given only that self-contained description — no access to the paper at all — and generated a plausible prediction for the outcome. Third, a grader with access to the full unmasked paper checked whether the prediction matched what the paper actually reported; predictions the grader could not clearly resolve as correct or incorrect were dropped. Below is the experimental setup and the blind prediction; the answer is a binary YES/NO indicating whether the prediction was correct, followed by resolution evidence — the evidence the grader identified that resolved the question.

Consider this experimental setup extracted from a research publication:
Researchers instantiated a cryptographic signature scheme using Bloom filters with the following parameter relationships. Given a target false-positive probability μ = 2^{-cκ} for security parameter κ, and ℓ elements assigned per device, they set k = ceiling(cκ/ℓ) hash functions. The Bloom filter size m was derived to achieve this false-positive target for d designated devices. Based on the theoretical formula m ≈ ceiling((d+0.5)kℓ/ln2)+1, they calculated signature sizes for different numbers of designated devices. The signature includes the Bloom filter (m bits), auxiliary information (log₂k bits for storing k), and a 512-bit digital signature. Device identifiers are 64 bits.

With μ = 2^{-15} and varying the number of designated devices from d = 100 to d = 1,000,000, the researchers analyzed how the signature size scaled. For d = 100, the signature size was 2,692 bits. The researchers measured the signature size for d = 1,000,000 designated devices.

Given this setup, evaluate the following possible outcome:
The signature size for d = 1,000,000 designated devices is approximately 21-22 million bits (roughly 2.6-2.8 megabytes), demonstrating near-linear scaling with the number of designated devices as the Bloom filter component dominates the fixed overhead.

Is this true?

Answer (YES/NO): YES